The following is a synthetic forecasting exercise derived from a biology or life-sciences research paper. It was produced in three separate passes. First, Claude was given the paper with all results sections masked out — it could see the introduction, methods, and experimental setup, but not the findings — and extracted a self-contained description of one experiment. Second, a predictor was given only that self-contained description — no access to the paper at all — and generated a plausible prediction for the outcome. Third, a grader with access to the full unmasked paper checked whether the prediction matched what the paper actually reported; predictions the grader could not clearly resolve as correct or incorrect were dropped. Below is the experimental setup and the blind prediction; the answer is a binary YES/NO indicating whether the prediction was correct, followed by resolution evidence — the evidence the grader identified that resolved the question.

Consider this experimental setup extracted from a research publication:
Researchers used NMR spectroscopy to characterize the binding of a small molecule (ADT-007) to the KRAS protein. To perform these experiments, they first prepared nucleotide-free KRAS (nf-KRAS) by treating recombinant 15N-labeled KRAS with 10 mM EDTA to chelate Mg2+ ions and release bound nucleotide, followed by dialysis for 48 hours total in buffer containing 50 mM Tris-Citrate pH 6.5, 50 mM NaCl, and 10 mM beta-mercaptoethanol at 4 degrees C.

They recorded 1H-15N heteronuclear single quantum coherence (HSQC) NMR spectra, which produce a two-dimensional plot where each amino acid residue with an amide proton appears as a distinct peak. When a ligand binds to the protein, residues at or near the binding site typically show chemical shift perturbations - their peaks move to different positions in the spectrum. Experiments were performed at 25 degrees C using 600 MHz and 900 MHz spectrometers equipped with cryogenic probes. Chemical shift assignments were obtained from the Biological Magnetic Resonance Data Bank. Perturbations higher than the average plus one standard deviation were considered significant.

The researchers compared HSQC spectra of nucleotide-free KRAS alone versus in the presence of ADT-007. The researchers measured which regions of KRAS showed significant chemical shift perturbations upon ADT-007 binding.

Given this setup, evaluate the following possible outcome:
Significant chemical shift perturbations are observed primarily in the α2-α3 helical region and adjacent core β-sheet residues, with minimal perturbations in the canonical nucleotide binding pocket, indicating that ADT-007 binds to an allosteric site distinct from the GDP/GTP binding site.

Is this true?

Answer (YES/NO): NO